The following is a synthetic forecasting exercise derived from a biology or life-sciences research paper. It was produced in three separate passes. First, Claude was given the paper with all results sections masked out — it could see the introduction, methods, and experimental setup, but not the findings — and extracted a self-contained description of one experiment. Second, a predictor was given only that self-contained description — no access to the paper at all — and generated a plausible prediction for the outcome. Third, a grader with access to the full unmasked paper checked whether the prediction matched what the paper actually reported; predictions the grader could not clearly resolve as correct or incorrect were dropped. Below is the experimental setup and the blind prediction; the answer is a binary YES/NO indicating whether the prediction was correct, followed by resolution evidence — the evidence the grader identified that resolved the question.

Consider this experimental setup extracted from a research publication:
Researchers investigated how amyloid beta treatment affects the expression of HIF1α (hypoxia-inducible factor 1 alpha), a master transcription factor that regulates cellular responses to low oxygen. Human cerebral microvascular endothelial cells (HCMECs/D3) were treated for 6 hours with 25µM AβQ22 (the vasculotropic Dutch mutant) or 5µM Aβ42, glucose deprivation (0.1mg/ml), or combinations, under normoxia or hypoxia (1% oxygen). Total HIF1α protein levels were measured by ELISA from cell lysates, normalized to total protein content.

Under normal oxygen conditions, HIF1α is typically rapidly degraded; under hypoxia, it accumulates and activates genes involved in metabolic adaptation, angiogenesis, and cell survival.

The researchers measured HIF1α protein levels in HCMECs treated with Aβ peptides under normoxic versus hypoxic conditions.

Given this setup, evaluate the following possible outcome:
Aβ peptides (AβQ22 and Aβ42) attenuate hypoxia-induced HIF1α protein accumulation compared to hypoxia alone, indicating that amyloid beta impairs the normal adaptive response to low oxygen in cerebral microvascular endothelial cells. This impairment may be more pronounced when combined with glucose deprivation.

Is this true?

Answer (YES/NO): NO